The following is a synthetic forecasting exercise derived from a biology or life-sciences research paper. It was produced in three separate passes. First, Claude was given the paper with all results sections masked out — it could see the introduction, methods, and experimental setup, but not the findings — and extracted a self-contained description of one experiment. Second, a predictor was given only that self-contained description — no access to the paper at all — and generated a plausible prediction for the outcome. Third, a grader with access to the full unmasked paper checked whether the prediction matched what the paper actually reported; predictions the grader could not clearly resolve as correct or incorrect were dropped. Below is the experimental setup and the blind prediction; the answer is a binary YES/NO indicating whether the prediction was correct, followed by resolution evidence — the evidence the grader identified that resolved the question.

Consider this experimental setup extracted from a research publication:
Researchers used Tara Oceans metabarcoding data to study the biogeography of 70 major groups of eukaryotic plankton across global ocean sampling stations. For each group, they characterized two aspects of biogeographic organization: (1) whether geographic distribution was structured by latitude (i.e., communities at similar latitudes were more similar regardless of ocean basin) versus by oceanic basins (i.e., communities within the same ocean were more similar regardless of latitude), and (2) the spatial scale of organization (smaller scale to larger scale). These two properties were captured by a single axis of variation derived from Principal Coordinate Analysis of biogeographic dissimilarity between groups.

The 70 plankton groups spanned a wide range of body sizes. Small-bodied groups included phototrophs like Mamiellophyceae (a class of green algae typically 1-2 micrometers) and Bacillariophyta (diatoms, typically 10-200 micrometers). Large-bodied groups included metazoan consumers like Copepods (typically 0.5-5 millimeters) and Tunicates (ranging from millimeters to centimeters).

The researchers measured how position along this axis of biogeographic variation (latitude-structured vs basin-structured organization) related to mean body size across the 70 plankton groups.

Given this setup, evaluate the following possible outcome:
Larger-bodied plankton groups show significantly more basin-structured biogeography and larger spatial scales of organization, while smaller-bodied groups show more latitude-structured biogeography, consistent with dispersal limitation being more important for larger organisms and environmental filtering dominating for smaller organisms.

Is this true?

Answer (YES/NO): YES